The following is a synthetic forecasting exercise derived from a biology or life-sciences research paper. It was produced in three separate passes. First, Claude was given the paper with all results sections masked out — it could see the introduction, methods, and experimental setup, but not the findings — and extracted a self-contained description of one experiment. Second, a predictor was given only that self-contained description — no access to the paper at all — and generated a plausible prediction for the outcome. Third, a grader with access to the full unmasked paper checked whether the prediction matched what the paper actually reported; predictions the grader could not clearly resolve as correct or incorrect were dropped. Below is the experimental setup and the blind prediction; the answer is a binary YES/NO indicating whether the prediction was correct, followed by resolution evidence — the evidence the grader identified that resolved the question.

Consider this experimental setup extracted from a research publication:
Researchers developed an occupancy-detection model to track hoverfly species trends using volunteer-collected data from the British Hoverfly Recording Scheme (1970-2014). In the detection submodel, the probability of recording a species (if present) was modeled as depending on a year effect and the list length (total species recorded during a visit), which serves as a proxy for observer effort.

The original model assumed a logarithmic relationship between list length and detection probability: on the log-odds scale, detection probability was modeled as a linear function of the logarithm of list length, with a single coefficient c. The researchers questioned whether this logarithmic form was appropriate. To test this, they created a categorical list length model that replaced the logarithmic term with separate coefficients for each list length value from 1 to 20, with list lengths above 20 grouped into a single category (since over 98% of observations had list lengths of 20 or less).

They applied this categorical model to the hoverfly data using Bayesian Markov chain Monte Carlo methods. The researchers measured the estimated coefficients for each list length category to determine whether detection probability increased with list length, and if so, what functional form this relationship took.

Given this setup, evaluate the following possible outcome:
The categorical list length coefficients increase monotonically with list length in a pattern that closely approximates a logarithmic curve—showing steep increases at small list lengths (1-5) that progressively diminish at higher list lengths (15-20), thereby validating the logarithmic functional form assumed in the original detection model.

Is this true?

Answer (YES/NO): NO